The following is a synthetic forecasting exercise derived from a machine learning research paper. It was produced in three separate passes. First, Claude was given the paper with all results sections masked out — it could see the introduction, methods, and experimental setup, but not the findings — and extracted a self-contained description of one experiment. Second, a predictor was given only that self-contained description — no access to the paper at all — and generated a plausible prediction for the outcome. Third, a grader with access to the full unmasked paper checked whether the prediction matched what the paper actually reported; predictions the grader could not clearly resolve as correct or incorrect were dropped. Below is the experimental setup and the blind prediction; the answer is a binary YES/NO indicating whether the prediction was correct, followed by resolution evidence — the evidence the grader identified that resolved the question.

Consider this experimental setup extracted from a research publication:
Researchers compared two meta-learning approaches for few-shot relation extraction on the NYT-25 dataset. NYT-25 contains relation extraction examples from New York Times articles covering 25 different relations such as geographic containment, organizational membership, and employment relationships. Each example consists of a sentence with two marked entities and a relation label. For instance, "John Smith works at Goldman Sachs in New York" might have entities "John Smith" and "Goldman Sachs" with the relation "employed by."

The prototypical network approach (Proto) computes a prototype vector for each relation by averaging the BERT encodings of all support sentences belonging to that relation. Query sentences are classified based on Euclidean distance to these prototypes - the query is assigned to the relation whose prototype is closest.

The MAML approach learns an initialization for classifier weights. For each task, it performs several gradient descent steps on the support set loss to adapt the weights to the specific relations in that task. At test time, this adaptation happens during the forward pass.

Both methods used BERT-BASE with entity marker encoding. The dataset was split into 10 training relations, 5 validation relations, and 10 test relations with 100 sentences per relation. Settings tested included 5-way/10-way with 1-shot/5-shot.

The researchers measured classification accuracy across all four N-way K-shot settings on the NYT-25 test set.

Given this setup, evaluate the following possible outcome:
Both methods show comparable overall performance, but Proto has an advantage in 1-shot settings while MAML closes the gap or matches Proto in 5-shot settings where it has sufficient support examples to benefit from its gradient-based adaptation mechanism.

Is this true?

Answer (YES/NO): NO